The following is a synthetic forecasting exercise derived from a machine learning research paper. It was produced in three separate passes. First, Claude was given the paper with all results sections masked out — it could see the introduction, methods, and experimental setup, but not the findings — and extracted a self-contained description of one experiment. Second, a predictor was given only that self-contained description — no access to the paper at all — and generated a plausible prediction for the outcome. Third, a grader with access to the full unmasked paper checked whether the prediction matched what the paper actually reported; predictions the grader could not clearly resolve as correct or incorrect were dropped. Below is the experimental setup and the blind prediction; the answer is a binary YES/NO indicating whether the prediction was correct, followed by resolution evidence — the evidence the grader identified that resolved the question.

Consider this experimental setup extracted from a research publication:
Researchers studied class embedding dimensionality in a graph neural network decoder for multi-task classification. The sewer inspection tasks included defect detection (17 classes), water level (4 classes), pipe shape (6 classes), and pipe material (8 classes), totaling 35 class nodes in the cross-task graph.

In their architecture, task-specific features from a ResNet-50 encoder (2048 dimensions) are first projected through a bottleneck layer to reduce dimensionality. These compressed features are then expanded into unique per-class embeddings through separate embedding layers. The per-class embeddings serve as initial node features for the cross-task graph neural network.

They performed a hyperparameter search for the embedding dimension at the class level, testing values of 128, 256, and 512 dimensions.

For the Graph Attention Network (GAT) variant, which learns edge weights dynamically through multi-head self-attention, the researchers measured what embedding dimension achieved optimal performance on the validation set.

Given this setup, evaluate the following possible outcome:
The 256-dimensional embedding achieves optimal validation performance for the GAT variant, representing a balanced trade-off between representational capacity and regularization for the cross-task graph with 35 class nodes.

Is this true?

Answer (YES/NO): NO